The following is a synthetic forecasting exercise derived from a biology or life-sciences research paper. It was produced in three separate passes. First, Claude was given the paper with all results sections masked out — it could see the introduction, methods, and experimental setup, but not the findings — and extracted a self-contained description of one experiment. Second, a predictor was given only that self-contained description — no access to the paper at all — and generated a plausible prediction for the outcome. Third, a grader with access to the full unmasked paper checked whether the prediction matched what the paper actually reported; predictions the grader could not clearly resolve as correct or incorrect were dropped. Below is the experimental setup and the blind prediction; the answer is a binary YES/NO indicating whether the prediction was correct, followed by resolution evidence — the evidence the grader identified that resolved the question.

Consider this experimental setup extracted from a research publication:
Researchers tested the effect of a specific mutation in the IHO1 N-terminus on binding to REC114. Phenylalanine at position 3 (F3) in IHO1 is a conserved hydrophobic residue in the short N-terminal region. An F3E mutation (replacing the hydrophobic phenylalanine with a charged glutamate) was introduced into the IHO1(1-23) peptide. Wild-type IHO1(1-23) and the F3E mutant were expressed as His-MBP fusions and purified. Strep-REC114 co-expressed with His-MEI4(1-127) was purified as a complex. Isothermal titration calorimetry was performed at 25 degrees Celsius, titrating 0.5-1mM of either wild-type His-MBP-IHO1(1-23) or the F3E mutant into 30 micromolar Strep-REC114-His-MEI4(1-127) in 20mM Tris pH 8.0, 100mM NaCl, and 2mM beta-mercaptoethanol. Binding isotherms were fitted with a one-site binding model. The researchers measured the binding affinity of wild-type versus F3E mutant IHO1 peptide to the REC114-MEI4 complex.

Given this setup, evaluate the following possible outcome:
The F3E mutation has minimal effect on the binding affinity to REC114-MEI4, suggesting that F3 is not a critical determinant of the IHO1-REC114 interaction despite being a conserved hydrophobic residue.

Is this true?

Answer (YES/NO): NO